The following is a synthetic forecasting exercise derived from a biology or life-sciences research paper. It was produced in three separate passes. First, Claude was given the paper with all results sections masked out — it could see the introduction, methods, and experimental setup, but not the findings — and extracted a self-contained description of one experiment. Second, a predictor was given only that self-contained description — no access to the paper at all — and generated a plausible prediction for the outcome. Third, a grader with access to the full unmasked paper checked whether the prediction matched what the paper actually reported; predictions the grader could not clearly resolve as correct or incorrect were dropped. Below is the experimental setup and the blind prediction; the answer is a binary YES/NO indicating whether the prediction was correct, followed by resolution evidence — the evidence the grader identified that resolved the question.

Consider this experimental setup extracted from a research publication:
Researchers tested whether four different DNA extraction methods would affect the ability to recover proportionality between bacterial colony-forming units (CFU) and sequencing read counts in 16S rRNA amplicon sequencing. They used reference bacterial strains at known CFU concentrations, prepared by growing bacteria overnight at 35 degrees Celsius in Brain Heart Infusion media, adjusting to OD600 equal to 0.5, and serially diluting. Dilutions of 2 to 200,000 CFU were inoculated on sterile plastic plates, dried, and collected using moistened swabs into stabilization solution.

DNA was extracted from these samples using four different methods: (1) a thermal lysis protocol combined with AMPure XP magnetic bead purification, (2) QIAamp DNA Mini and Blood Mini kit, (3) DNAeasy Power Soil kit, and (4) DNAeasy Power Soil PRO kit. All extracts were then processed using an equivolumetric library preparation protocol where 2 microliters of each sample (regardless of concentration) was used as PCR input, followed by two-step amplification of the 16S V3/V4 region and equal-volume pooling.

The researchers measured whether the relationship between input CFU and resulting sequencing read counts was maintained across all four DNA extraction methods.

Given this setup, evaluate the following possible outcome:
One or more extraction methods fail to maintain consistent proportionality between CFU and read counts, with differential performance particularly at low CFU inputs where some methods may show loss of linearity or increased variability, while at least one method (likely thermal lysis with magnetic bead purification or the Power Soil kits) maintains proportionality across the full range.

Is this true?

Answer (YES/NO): NO